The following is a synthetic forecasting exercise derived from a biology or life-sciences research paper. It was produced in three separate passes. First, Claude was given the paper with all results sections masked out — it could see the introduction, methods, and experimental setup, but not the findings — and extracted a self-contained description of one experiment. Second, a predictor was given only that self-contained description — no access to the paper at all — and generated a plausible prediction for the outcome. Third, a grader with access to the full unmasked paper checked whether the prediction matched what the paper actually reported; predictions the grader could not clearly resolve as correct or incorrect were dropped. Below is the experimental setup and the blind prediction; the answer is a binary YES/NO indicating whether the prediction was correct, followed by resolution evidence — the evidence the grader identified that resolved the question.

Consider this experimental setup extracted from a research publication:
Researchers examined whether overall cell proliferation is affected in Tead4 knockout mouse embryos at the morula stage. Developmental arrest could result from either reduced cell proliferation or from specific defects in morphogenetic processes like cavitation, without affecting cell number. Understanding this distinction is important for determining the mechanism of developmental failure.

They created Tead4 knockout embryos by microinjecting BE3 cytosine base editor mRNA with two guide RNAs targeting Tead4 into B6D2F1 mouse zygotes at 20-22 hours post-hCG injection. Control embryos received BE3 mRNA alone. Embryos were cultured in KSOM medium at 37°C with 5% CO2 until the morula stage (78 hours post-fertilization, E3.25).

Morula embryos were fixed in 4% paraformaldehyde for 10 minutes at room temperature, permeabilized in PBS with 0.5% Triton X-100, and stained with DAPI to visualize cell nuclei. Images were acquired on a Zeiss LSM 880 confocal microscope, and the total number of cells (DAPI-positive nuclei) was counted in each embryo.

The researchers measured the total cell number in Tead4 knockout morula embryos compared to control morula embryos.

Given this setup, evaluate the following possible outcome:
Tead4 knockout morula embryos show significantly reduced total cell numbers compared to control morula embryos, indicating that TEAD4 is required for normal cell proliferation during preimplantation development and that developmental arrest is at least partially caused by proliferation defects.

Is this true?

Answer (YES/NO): NO